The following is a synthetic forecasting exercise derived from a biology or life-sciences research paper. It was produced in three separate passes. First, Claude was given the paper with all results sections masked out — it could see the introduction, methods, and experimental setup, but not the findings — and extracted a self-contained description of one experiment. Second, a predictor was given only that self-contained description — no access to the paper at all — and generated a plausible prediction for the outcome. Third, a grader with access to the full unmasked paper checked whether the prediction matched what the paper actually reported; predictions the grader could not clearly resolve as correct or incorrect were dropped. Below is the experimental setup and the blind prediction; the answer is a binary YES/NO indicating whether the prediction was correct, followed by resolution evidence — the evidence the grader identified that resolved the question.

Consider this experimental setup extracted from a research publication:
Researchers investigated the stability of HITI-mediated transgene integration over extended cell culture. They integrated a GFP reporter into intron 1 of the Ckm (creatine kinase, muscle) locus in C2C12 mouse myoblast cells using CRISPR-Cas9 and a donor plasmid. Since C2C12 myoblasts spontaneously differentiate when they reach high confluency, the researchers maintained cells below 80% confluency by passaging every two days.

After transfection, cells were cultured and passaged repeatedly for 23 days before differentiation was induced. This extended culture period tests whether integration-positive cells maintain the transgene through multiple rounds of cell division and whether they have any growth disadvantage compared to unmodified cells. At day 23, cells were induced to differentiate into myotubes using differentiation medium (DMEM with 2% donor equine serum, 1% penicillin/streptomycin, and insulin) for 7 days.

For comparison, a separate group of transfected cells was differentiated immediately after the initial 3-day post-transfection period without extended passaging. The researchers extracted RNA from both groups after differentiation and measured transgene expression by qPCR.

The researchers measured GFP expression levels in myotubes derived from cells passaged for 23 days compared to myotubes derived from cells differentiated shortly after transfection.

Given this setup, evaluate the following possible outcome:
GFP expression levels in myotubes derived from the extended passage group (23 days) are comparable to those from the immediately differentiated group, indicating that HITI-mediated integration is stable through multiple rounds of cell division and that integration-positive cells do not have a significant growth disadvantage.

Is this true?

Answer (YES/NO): NO